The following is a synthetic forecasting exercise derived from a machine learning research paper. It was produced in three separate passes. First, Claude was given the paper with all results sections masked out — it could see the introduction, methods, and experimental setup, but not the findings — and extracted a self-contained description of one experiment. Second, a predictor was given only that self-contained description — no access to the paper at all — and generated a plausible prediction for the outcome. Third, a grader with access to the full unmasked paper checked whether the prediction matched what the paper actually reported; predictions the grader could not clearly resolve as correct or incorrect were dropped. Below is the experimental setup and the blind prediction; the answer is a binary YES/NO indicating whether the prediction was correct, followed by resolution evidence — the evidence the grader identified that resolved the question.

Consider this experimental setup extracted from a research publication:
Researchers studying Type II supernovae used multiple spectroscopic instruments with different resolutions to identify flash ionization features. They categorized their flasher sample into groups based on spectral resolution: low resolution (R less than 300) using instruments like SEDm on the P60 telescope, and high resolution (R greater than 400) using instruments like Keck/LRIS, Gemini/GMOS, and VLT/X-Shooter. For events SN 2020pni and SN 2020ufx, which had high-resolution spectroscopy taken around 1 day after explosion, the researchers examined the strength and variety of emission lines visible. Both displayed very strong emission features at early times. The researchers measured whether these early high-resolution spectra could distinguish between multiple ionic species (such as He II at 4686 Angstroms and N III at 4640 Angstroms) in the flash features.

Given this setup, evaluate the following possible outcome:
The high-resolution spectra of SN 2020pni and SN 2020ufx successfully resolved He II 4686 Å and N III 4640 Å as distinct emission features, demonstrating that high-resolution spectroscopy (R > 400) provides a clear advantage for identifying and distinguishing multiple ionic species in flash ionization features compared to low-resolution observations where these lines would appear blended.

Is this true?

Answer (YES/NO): YES